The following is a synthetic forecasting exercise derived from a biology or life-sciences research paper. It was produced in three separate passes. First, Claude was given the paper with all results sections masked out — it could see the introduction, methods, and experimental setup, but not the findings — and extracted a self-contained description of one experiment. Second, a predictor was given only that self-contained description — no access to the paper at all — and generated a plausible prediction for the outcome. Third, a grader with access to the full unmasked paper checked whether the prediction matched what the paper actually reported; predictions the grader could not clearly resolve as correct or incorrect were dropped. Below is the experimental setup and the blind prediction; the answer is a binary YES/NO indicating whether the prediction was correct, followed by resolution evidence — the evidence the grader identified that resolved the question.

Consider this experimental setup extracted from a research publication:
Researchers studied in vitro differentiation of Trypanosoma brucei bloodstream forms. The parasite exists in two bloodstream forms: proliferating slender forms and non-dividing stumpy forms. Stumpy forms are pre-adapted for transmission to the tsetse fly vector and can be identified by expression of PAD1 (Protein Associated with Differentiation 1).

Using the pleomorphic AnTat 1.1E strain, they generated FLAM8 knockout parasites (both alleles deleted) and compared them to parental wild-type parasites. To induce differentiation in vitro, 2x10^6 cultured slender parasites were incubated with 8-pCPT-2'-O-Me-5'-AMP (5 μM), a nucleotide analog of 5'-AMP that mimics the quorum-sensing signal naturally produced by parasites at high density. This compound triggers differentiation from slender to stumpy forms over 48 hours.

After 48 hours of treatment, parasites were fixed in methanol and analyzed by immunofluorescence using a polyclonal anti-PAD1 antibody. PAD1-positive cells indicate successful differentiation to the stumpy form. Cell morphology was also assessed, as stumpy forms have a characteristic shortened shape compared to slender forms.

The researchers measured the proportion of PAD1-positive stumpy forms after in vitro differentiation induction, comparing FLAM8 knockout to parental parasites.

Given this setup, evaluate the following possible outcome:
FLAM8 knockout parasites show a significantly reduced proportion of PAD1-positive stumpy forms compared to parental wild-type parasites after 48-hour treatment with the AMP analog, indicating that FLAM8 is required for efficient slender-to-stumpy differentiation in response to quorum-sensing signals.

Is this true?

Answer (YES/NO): NO